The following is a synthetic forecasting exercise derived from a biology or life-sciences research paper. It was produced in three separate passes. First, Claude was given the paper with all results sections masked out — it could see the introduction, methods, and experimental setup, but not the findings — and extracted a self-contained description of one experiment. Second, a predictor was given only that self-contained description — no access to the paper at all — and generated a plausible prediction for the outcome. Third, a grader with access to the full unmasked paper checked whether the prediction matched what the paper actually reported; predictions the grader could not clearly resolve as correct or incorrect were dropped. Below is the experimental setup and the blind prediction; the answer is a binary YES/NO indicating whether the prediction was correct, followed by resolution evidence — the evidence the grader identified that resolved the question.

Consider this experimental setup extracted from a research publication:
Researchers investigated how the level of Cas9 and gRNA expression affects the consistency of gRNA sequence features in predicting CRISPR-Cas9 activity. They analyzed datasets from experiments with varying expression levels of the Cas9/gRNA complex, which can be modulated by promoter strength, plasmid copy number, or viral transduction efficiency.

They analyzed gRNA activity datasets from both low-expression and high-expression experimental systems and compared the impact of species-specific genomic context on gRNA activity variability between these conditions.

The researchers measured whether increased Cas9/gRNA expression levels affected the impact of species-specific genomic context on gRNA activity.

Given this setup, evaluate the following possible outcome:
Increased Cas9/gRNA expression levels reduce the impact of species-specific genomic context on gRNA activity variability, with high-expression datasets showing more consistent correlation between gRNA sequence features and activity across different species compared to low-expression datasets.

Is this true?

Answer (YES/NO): NO